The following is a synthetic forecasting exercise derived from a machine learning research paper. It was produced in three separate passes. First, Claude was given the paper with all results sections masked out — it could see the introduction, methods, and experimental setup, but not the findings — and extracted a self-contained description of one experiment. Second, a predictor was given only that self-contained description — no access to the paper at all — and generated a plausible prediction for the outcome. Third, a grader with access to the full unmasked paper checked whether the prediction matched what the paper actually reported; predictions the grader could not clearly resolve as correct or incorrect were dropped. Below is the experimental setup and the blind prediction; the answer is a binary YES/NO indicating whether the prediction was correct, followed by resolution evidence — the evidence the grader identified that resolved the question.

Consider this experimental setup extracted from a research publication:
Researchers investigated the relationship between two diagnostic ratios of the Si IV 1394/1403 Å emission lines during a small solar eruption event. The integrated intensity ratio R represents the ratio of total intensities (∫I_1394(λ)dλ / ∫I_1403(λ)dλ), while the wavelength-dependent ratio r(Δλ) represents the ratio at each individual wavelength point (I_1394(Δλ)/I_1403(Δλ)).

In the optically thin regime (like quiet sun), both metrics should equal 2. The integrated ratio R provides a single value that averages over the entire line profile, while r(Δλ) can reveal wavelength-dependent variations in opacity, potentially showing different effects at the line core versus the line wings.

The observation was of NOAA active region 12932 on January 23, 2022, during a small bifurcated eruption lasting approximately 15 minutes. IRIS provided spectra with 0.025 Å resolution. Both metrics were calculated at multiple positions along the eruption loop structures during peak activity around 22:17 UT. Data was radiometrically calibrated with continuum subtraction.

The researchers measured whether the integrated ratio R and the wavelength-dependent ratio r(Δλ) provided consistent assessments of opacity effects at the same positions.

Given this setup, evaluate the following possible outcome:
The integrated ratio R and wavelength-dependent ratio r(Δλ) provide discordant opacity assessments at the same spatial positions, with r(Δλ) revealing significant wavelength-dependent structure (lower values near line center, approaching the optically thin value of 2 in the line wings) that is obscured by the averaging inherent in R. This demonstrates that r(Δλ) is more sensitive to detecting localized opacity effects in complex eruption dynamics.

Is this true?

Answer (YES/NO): NO